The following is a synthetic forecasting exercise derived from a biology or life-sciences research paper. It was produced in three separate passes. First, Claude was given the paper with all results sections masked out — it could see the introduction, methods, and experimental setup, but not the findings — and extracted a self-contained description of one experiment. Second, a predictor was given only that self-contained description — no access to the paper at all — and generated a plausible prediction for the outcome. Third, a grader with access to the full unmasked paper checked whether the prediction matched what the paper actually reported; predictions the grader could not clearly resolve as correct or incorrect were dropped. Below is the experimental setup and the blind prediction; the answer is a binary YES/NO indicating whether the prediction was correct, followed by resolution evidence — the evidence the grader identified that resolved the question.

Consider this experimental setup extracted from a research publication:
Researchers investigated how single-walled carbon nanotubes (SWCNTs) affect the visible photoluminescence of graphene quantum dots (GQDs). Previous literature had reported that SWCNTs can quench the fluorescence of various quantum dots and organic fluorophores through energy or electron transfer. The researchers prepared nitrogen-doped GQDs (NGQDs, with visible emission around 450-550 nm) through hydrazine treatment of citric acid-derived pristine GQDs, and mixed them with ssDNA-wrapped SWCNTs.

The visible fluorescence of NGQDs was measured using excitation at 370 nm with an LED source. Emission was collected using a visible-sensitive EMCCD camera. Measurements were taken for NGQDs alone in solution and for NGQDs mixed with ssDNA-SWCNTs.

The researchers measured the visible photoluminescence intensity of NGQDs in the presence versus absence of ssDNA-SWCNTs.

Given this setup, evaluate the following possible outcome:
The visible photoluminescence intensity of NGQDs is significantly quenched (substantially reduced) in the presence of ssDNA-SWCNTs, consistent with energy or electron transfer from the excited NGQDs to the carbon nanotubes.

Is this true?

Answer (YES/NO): YES